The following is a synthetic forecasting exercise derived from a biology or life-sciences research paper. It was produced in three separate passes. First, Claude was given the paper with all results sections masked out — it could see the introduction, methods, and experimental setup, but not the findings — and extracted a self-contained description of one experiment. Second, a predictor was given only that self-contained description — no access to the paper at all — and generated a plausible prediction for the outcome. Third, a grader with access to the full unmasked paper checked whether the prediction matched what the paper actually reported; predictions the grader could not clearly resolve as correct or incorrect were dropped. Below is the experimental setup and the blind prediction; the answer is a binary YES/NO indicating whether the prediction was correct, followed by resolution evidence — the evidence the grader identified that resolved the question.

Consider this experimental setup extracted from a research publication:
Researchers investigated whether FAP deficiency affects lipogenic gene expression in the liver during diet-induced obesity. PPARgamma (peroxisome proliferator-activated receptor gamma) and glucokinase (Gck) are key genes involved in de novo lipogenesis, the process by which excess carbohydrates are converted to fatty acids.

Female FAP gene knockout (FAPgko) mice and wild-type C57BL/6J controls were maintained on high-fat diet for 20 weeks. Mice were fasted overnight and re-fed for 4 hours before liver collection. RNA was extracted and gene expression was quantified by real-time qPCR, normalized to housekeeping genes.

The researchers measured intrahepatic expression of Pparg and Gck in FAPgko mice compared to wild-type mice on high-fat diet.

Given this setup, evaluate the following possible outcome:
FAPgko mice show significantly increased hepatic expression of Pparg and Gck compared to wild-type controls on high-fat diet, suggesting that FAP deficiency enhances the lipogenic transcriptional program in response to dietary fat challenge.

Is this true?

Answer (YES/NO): NO